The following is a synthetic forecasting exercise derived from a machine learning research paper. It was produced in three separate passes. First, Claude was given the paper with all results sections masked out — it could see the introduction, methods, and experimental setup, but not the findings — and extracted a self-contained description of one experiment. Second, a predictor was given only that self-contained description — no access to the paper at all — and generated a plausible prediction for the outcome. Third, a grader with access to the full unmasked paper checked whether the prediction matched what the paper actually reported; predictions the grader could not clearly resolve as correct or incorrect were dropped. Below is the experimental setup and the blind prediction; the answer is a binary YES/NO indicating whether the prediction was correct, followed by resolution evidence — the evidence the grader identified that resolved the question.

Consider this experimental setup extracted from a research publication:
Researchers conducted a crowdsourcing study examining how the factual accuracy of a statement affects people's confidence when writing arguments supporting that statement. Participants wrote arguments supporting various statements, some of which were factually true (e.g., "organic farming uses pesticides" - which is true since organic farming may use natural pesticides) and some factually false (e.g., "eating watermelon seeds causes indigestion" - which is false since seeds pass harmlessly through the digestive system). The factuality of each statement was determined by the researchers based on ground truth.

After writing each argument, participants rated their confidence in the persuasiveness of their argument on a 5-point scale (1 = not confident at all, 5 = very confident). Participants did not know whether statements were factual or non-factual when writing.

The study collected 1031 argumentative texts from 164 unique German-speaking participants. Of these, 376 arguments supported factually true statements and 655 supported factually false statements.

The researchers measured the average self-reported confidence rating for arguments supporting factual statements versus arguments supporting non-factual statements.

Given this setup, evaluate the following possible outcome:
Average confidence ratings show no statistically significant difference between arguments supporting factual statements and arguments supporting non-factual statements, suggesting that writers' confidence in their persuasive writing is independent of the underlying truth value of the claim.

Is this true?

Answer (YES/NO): NO